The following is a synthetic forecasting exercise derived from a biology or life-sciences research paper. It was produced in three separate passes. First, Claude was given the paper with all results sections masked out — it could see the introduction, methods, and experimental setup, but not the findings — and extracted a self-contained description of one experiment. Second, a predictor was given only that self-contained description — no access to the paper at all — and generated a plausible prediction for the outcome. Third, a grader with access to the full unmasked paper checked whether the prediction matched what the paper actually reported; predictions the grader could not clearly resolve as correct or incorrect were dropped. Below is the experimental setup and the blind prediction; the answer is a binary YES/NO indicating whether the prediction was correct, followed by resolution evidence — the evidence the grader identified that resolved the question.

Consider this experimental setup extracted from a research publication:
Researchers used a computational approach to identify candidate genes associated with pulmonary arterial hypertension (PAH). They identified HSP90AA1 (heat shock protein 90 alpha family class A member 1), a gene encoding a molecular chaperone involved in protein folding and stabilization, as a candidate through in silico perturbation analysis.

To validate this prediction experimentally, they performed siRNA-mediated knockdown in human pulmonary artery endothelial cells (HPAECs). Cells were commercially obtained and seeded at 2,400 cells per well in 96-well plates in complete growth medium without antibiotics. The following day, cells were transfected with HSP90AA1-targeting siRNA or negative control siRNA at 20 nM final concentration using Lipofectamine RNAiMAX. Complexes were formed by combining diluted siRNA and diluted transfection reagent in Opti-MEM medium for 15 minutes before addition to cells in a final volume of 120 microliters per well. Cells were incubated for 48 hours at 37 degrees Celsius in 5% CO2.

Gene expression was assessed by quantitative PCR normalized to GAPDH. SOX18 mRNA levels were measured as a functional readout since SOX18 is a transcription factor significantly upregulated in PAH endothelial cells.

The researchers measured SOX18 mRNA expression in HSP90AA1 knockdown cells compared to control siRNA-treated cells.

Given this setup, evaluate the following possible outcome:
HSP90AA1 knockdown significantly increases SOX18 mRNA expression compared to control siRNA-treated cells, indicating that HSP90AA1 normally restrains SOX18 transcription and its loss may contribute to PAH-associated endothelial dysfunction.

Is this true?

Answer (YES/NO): YES